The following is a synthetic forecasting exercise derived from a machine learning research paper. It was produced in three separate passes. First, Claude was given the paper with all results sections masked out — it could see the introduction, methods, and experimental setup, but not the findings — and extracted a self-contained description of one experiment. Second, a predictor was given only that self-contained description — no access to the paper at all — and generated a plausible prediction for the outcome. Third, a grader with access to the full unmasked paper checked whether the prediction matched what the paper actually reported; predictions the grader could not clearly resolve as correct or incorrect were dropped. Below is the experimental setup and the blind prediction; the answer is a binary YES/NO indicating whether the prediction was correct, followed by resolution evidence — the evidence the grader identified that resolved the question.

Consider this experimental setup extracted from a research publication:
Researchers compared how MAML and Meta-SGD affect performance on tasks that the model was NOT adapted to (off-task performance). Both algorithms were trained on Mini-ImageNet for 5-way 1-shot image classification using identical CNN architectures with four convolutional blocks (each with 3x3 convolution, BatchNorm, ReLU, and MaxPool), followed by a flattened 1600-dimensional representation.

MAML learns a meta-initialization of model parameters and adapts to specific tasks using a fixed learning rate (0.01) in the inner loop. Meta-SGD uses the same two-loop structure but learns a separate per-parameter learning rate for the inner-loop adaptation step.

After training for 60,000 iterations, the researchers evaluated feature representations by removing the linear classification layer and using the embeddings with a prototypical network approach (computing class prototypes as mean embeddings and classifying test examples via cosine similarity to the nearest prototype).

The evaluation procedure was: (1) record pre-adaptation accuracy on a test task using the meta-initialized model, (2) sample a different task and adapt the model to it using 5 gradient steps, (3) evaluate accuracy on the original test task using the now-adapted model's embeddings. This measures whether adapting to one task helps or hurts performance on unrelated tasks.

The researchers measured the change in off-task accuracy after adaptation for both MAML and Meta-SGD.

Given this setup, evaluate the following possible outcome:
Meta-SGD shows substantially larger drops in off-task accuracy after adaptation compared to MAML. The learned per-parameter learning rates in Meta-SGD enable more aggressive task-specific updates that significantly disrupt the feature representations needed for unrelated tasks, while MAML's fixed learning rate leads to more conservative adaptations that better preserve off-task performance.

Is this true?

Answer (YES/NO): NO